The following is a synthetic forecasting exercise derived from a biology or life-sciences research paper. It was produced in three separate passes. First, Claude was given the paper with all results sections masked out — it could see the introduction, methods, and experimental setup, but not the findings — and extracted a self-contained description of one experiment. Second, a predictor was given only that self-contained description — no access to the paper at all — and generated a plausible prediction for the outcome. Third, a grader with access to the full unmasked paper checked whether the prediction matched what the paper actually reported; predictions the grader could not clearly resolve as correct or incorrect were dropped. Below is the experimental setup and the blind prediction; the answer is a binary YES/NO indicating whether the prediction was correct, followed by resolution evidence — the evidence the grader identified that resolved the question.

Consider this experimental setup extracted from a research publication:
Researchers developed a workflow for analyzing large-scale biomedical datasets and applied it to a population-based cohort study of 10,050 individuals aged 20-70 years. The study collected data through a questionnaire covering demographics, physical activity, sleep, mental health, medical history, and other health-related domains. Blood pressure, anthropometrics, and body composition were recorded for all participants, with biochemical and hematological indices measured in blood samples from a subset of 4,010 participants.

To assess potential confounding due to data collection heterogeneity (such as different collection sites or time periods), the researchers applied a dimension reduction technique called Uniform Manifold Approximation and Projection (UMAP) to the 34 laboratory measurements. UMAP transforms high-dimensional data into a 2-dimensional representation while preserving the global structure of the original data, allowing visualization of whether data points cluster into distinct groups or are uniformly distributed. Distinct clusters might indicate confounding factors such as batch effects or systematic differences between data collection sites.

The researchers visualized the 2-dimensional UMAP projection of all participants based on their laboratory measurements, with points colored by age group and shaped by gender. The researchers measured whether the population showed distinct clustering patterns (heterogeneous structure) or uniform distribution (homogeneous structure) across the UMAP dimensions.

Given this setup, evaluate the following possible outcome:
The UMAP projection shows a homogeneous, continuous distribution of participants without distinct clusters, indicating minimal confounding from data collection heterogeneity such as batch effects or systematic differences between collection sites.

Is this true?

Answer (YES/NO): YES